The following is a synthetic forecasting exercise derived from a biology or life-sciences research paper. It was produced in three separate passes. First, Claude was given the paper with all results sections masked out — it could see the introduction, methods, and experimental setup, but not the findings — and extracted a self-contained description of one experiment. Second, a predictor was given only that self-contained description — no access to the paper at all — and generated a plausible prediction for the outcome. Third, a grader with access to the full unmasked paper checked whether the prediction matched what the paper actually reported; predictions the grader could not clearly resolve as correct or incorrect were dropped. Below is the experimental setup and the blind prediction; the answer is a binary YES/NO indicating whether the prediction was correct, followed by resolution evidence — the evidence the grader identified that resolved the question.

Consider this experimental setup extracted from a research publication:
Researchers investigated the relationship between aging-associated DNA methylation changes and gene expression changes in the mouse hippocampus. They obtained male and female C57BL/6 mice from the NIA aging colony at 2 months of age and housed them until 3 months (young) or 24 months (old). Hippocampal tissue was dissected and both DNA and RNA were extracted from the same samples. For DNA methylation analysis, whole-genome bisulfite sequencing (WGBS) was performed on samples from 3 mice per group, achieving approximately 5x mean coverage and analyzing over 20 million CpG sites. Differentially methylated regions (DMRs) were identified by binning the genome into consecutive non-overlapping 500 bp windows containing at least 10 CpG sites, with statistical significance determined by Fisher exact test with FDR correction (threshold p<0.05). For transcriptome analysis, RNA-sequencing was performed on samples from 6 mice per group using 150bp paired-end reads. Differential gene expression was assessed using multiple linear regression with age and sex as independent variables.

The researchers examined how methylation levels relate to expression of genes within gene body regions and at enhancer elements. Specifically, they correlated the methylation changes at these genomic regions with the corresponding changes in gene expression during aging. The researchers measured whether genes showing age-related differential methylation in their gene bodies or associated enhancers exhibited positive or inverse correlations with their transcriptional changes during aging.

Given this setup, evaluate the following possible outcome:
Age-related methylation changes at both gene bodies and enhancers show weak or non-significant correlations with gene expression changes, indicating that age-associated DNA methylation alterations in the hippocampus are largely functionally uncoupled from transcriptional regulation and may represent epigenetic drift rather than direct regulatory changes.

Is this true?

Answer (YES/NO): NO